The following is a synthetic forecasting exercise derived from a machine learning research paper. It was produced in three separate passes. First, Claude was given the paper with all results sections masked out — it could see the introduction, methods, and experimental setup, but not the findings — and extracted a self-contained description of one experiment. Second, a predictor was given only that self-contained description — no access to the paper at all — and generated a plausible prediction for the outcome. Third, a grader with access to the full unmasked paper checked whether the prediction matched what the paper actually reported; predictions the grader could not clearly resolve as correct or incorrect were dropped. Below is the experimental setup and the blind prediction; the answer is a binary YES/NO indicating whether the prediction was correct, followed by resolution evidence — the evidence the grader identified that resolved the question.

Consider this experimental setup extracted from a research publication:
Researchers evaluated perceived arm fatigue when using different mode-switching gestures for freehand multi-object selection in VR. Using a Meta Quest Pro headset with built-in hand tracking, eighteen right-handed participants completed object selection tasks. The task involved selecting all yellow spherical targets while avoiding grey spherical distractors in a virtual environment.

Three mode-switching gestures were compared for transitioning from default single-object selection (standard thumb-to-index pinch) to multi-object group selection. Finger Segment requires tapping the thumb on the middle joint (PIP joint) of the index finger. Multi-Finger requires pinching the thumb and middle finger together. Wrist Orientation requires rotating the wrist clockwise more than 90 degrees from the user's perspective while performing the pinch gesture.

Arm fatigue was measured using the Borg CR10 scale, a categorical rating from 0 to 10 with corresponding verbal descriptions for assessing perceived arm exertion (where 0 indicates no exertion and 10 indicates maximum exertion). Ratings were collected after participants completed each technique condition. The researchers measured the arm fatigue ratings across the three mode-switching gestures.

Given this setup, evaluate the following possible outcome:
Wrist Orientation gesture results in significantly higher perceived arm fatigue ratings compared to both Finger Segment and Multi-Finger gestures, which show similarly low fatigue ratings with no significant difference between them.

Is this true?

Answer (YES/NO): NO